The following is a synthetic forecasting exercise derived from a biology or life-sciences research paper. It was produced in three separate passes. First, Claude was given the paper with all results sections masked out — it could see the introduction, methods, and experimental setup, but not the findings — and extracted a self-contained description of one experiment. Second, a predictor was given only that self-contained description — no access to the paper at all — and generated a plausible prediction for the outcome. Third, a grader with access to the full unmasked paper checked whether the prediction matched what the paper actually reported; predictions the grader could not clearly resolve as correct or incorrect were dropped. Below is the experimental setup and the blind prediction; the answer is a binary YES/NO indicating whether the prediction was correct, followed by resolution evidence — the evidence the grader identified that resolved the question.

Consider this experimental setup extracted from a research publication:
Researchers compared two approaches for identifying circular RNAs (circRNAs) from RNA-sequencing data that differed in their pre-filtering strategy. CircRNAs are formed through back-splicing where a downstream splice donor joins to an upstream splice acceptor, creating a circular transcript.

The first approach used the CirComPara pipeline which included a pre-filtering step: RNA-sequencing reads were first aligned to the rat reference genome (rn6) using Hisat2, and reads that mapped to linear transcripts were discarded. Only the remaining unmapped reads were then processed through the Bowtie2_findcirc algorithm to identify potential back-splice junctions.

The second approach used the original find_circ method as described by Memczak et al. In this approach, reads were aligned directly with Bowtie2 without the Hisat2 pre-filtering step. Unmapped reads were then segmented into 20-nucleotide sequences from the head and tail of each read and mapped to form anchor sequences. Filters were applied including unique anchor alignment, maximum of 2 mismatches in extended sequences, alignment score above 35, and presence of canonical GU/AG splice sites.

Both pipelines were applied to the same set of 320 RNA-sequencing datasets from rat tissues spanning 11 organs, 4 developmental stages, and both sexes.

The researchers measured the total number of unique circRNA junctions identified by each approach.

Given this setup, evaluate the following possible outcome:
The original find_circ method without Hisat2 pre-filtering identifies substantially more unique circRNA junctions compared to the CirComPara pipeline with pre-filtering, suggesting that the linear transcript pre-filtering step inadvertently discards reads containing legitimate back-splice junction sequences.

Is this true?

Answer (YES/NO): NO